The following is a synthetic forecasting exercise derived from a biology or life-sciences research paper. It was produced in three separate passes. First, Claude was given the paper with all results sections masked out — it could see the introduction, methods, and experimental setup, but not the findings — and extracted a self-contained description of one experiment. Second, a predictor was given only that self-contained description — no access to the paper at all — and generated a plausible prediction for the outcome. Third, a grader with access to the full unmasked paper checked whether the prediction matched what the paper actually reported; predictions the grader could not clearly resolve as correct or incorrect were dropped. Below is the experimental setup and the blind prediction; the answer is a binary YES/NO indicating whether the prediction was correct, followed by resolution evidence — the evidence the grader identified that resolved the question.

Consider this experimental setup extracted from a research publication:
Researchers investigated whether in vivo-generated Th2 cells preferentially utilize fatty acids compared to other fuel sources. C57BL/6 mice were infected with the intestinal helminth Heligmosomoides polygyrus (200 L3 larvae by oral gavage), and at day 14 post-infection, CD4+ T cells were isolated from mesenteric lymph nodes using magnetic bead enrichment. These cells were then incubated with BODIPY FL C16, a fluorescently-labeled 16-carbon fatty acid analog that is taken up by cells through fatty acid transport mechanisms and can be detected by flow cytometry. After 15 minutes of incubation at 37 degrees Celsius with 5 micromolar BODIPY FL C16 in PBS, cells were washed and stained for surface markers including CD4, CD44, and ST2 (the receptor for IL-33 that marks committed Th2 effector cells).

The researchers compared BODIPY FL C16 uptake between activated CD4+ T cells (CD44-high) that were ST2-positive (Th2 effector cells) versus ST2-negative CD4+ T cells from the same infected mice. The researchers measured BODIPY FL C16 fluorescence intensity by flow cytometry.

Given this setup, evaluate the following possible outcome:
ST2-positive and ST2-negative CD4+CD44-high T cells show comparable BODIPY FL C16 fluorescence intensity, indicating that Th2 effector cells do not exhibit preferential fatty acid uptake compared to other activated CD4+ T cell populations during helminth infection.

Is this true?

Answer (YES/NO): NO